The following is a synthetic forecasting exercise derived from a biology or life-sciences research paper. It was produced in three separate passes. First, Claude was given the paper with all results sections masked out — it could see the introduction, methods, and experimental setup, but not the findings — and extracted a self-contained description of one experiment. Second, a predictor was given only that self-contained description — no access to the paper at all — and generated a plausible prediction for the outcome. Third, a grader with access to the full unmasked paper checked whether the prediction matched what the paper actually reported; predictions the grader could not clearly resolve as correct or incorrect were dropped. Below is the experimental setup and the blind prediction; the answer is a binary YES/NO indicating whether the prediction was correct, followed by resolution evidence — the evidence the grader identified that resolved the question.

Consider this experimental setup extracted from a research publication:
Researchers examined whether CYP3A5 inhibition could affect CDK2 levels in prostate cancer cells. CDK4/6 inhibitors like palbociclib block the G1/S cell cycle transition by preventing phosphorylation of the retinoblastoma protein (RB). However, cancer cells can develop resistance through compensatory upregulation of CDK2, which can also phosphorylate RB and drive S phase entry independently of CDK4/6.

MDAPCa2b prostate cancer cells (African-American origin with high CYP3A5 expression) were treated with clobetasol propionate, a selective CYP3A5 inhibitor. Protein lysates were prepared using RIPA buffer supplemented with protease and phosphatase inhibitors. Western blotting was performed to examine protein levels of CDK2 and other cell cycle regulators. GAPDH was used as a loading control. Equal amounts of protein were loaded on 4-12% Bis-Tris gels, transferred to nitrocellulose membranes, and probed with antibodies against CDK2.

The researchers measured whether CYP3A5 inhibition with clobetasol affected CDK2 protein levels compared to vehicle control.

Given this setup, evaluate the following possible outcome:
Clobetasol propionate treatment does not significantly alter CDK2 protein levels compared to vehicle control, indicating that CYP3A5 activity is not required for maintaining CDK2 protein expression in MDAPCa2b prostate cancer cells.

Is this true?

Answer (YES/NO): NO